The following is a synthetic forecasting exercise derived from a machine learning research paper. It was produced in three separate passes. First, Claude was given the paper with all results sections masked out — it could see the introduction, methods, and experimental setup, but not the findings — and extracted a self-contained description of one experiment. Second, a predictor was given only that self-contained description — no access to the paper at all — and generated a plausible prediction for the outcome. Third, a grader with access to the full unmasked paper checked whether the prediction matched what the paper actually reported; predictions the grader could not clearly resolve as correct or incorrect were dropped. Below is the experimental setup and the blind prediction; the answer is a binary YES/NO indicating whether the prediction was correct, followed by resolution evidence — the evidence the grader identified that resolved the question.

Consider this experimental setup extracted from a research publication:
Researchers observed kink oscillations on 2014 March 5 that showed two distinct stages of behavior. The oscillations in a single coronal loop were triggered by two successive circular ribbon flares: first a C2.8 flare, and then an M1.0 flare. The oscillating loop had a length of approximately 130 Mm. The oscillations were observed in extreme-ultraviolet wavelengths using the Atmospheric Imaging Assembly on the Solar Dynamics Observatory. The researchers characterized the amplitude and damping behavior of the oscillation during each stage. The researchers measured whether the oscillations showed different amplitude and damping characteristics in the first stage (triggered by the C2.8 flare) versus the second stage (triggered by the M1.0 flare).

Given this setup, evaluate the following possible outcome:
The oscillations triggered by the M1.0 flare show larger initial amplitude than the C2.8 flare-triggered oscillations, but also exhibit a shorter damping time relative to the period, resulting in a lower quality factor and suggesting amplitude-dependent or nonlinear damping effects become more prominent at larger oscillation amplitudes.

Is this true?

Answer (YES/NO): YES